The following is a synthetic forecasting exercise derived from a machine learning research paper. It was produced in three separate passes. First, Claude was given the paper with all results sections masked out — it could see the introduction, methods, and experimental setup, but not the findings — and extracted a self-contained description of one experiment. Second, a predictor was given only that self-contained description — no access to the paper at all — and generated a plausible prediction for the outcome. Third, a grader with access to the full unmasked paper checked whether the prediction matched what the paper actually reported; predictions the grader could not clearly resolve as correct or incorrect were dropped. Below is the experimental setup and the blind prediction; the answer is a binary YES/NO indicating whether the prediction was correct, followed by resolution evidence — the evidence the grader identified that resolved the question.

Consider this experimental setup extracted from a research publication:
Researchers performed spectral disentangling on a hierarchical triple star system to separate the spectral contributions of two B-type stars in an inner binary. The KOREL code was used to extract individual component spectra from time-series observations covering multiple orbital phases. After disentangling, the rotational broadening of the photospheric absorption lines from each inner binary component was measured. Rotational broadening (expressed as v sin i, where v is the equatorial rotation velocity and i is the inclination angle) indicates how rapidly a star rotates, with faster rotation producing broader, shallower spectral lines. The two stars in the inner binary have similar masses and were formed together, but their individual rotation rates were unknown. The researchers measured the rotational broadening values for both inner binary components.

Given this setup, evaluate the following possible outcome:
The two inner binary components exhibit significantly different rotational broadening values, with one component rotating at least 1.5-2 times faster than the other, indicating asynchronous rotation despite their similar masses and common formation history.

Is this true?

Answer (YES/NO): YES